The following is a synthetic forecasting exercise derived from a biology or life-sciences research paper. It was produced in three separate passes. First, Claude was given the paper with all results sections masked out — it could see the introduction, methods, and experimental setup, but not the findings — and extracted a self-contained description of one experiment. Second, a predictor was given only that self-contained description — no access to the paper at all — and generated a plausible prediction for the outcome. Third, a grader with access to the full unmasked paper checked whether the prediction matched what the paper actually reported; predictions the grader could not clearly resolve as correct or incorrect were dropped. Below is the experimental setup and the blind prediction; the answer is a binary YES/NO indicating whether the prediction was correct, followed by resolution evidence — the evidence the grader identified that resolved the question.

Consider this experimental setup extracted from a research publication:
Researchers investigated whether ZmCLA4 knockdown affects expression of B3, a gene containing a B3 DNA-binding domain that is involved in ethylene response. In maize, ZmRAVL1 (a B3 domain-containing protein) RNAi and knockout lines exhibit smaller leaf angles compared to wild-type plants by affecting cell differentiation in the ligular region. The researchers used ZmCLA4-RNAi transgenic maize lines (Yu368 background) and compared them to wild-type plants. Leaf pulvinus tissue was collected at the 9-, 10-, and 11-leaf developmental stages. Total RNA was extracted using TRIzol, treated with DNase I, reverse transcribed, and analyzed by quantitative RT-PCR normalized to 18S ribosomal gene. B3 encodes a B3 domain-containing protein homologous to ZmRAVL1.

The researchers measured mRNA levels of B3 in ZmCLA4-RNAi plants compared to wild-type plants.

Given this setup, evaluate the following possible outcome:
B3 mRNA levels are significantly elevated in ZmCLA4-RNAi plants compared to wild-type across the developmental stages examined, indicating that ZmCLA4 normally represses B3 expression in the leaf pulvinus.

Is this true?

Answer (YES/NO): YES